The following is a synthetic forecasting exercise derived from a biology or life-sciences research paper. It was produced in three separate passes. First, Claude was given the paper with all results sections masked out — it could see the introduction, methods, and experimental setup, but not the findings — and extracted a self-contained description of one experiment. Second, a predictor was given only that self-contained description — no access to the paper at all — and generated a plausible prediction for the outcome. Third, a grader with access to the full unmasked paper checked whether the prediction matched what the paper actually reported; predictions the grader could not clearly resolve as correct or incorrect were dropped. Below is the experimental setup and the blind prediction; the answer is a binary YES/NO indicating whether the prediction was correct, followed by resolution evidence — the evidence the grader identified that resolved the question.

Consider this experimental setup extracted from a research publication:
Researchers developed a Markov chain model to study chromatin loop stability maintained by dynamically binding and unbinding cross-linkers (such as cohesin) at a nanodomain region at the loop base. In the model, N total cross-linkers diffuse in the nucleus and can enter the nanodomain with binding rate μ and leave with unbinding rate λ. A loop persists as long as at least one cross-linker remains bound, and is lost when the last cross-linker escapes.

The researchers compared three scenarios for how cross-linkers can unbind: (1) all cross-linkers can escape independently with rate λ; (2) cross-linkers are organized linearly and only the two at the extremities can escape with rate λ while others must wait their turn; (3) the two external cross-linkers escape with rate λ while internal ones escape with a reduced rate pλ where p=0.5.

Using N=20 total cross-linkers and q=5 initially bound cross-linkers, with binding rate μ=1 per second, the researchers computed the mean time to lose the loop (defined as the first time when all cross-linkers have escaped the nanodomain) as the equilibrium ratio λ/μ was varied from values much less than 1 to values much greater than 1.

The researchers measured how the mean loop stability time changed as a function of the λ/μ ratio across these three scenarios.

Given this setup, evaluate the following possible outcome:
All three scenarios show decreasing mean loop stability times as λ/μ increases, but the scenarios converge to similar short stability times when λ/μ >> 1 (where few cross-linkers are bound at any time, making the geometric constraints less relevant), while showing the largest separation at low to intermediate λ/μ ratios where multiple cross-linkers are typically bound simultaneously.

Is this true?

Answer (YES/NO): NO